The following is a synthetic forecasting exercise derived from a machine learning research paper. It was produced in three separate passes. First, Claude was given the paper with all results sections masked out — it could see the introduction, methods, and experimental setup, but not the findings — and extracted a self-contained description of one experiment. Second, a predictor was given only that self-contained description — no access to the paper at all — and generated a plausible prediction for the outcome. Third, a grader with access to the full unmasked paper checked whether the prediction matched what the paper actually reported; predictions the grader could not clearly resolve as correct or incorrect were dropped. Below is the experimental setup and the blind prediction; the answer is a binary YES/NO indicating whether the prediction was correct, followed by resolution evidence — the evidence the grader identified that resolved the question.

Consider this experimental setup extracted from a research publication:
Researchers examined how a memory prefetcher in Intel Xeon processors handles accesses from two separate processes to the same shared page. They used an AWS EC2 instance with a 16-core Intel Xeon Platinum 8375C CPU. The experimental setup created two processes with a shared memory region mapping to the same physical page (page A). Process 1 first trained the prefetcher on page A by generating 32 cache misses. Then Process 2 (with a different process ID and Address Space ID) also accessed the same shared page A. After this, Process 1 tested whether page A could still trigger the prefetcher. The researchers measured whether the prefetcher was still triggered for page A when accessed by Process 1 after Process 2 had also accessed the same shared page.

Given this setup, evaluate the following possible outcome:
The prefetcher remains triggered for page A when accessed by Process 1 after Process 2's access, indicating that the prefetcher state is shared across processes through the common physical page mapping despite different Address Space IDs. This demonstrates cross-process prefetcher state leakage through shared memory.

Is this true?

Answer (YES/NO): YES